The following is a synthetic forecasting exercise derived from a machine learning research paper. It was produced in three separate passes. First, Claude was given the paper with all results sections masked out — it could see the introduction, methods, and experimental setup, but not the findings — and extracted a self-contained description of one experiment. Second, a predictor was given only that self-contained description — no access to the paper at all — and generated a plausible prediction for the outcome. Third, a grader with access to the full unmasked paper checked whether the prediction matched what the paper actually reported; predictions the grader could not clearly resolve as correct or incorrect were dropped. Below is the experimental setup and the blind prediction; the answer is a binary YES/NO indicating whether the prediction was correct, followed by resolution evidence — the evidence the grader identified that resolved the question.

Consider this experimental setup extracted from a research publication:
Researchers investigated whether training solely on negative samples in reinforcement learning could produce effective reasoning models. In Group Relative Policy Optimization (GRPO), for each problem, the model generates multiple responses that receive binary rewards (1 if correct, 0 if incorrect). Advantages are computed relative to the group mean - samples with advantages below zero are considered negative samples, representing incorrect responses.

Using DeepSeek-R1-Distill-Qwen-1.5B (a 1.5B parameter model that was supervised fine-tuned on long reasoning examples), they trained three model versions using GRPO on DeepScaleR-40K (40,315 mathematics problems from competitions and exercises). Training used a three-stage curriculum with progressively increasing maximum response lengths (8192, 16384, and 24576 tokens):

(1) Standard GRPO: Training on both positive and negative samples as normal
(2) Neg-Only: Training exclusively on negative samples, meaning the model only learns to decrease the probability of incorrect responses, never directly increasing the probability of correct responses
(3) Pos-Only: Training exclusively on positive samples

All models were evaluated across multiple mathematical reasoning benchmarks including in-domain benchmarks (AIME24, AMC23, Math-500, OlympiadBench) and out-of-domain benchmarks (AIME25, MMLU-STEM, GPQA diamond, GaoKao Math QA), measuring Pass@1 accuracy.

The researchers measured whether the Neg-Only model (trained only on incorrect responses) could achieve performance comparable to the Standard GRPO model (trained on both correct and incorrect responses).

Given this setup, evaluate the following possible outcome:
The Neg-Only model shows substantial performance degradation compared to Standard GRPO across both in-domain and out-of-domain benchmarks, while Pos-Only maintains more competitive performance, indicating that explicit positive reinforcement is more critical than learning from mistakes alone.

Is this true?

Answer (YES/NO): NO